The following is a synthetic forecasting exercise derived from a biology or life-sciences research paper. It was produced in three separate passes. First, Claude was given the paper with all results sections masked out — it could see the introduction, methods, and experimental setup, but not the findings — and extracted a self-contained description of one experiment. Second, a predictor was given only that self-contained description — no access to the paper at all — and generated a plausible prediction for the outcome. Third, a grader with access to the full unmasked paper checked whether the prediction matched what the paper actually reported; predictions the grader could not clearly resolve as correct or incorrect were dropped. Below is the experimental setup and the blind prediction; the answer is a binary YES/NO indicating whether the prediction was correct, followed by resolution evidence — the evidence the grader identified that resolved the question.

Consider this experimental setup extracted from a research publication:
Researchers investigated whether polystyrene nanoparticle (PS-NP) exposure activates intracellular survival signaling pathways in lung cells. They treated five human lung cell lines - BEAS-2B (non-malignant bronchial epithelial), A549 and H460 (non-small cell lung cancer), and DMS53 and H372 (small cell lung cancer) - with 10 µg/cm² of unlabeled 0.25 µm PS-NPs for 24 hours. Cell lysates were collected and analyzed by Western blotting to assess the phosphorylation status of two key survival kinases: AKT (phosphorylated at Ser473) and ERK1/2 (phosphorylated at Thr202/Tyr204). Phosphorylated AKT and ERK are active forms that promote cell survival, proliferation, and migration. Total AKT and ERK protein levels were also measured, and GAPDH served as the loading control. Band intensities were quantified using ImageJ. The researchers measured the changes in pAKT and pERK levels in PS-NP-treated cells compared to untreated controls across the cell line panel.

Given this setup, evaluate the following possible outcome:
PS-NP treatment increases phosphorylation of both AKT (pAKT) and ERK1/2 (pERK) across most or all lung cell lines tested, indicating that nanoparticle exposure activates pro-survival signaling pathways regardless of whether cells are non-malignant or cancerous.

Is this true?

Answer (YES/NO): NO